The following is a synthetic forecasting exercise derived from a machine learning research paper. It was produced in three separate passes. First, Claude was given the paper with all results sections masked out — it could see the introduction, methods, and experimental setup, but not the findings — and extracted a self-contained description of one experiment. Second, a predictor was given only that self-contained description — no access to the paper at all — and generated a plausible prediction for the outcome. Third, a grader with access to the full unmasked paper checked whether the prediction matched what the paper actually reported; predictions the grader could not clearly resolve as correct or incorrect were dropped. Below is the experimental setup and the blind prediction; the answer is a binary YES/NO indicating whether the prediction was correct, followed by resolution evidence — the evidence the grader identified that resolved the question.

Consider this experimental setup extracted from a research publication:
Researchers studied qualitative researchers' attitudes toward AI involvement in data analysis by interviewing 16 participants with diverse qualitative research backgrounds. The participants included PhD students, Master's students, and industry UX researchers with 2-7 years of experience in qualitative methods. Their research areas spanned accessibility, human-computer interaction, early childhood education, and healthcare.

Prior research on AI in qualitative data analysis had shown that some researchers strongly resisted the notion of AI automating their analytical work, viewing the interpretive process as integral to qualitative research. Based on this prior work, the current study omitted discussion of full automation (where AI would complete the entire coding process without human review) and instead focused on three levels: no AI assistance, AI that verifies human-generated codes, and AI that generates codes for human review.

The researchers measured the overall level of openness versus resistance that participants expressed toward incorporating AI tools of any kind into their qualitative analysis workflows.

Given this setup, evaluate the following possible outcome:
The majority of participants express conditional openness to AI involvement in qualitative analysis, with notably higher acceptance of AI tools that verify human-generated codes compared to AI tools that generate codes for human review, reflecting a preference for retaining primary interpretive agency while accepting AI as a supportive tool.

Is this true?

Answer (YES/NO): NO